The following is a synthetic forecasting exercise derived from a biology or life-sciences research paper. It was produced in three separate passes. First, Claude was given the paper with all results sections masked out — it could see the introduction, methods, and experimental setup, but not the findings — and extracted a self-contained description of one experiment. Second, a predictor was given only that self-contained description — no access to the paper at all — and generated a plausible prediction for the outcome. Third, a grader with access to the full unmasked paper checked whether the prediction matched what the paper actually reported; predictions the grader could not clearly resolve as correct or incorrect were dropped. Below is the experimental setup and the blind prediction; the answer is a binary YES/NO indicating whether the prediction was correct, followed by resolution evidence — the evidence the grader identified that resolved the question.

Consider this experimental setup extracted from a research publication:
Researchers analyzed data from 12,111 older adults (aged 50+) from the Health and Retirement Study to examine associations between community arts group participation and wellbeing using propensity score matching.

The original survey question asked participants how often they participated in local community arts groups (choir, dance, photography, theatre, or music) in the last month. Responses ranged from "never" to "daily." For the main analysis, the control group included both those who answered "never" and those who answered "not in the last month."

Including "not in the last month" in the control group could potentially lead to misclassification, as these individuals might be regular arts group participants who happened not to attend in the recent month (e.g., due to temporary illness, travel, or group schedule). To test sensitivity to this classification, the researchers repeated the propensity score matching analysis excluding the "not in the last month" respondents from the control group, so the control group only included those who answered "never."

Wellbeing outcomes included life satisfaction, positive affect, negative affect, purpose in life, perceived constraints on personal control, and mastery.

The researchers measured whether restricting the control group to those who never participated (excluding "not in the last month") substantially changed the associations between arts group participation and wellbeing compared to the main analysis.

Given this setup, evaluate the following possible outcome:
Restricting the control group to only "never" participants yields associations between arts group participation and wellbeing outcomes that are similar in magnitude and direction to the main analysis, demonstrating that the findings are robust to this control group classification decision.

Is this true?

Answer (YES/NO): YES